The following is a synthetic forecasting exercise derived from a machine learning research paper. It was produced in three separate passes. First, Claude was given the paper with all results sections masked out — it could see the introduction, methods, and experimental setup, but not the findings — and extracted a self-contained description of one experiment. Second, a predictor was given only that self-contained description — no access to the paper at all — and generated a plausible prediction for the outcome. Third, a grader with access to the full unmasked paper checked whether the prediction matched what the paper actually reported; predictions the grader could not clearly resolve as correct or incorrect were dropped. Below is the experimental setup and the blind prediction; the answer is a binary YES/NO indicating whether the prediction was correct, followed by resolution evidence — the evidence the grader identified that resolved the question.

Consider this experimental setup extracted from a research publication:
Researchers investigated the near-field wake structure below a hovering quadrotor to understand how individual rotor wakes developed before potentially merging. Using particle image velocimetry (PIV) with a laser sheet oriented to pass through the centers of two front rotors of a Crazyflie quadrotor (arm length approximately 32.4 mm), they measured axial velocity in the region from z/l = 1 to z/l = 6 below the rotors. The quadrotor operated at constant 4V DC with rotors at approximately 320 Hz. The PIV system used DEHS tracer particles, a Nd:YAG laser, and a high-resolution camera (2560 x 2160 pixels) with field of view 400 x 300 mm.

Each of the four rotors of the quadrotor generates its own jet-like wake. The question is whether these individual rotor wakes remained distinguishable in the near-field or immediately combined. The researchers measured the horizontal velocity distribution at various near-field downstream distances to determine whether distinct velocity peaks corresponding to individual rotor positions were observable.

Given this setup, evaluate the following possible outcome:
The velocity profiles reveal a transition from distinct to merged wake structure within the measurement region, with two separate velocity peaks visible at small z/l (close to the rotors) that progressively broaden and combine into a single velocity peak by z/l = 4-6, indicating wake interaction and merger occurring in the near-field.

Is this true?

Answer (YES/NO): NO